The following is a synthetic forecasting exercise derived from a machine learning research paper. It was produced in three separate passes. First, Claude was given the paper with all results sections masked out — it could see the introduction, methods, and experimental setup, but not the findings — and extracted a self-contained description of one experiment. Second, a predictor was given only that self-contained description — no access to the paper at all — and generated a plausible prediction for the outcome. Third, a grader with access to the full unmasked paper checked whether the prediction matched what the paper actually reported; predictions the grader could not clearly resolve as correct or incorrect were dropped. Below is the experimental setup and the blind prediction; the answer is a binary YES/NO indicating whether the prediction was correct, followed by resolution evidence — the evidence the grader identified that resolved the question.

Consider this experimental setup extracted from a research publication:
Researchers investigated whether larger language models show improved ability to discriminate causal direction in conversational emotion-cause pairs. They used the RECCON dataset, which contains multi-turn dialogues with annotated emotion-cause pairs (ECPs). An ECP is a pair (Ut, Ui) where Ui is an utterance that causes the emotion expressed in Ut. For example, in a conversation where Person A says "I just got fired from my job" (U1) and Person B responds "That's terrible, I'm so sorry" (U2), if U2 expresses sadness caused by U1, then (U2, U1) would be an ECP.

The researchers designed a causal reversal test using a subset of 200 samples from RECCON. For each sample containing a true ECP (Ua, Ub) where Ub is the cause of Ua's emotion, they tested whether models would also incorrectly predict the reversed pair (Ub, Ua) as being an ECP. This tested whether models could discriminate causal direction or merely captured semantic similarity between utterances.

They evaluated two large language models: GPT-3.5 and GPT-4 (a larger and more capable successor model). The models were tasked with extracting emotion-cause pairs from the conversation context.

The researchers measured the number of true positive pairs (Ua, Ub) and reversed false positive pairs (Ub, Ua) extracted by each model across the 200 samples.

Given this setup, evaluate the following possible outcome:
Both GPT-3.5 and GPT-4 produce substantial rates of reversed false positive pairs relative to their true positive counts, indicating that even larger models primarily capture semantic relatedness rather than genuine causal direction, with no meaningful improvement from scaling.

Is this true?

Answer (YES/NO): YES